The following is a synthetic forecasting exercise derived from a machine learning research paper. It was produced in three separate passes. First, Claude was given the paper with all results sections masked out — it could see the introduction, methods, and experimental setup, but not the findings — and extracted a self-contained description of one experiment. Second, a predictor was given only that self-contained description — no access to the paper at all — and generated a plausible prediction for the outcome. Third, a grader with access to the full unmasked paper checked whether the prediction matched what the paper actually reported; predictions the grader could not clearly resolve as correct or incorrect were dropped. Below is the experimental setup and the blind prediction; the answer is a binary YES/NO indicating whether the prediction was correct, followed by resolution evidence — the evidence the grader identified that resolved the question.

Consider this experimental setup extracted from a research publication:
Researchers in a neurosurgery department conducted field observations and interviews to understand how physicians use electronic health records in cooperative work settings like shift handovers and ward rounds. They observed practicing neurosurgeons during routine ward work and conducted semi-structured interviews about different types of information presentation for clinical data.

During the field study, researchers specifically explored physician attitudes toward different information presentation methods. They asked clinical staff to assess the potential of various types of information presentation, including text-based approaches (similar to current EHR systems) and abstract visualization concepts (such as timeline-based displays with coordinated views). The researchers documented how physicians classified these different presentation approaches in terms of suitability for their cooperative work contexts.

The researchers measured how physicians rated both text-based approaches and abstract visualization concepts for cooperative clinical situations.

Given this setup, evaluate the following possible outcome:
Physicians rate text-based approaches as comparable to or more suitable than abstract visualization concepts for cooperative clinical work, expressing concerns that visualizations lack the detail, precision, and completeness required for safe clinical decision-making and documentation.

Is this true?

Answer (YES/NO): NO